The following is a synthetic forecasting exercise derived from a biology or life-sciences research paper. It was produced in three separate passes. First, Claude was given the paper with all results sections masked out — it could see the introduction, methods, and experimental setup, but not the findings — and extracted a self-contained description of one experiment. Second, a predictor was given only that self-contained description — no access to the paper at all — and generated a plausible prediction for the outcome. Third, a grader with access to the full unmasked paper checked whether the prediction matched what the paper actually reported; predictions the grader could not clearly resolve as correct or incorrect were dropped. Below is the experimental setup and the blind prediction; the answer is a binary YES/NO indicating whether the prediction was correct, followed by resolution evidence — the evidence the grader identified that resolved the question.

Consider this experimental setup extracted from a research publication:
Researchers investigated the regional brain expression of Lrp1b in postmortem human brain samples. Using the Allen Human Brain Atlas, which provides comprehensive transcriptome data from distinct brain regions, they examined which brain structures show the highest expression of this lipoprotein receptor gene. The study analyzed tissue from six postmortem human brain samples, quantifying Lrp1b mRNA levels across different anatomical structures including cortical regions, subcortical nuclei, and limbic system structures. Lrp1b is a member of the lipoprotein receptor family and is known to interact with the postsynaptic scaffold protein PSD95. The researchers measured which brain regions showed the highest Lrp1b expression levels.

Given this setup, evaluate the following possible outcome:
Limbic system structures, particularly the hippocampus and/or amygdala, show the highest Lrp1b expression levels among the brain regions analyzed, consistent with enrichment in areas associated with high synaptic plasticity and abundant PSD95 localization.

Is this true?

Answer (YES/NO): YES